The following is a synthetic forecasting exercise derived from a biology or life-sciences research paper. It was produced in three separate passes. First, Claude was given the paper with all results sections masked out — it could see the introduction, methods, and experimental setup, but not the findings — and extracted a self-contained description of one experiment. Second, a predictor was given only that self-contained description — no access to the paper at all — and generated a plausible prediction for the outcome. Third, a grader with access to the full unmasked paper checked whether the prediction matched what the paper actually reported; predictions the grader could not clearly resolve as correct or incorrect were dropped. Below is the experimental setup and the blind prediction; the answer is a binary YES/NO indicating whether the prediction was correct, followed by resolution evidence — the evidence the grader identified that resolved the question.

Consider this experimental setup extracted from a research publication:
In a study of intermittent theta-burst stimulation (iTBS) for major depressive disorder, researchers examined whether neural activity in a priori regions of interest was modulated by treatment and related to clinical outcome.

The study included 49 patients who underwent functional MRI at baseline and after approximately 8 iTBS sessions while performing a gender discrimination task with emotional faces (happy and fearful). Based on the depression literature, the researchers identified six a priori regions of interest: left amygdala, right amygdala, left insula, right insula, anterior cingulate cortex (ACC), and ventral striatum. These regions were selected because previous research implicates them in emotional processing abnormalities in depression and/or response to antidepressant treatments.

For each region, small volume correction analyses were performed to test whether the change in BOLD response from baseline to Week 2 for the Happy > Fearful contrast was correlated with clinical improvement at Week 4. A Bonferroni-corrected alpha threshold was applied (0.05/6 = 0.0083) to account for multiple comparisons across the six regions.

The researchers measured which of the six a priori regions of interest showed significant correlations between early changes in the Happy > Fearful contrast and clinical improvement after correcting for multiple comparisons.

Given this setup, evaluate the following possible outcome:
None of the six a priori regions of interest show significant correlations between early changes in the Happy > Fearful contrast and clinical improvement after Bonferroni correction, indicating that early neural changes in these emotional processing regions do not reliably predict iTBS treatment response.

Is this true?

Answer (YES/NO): YES